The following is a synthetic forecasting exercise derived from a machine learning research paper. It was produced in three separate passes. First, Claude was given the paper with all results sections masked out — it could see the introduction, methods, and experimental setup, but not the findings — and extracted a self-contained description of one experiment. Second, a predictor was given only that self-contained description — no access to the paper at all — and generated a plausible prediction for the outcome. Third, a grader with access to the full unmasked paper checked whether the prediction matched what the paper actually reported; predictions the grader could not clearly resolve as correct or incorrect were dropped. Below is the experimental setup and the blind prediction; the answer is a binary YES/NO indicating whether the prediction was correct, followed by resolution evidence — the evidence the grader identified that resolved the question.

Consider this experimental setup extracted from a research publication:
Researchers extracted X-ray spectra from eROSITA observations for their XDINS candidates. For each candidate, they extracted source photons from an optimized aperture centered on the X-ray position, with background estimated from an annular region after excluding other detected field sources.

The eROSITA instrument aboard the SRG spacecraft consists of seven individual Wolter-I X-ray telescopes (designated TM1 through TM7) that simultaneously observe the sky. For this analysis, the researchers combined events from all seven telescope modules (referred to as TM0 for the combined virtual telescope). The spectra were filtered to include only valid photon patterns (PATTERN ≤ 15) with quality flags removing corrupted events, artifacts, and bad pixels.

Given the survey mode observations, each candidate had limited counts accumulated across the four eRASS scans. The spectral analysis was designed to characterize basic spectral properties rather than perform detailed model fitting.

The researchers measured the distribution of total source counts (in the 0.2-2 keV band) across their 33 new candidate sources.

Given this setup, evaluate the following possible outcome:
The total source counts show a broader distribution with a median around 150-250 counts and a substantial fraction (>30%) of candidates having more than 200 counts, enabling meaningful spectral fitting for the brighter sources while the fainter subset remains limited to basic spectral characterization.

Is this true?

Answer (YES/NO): NO